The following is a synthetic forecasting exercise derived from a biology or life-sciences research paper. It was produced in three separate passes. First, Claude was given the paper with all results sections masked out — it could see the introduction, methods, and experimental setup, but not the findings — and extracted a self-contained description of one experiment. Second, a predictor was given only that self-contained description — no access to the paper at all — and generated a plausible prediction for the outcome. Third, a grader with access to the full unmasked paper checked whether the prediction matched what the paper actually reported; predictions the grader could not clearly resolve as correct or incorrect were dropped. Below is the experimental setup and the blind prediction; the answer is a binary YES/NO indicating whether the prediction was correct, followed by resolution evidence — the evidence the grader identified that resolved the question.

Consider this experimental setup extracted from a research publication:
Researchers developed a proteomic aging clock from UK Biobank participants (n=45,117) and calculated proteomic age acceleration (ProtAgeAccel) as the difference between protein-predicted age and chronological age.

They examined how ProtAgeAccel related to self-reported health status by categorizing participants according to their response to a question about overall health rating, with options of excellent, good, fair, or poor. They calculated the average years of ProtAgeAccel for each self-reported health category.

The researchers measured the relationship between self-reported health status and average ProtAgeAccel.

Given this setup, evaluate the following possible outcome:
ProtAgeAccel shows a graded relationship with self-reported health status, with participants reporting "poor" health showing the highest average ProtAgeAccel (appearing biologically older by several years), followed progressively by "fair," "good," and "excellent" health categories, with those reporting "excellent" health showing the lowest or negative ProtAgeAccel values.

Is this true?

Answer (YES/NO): NO